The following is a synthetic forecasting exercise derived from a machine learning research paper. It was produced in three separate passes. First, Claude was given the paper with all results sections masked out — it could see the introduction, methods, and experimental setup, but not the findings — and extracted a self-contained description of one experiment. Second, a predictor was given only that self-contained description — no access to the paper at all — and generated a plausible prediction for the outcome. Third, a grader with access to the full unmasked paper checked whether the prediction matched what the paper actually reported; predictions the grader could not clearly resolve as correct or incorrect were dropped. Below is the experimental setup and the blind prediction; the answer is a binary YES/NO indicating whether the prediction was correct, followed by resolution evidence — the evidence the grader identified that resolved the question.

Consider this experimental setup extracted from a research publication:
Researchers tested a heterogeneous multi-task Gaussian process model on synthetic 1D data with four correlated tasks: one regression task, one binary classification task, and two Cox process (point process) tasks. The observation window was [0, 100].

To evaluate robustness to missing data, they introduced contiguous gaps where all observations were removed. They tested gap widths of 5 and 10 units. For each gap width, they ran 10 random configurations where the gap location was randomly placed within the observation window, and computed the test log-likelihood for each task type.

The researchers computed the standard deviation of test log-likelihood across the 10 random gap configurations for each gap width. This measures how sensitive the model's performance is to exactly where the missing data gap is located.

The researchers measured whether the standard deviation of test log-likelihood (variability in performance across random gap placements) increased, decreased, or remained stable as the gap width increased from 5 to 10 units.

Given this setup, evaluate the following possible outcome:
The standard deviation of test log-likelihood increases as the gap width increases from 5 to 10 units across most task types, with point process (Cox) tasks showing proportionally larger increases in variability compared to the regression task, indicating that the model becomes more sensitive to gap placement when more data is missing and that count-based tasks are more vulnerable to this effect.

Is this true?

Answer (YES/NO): YES